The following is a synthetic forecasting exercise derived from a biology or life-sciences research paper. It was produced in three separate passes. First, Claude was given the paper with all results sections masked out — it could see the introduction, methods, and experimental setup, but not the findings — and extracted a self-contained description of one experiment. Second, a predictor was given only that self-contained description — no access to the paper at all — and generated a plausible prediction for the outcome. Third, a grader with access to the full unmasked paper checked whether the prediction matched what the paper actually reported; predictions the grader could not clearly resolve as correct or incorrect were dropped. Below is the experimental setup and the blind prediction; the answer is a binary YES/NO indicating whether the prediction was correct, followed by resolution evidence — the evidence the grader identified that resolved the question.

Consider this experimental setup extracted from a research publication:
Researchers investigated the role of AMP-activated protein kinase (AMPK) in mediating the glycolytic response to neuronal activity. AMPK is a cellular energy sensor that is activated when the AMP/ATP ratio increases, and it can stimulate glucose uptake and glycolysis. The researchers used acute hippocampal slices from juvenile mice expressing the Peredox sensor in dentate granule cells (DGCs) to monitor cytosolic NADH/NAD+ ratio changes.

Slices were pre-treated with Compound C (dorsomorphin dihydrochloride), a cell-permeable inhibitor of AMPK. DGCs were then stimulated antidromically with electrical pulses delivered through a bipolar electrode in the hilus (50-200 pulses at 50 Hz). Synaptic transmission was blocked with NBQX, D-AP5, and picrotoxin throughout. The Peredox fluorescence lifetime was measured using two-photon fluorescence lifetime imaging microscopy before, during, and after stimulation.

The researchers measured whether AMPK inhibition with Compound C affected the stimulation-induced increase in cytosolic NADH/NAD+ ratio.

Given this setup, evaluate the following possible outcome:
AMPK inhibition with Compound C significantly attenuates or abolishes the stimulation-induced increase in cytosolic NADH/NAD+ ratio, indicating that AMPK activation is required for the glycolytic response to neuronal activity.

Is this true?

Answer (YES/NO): NO